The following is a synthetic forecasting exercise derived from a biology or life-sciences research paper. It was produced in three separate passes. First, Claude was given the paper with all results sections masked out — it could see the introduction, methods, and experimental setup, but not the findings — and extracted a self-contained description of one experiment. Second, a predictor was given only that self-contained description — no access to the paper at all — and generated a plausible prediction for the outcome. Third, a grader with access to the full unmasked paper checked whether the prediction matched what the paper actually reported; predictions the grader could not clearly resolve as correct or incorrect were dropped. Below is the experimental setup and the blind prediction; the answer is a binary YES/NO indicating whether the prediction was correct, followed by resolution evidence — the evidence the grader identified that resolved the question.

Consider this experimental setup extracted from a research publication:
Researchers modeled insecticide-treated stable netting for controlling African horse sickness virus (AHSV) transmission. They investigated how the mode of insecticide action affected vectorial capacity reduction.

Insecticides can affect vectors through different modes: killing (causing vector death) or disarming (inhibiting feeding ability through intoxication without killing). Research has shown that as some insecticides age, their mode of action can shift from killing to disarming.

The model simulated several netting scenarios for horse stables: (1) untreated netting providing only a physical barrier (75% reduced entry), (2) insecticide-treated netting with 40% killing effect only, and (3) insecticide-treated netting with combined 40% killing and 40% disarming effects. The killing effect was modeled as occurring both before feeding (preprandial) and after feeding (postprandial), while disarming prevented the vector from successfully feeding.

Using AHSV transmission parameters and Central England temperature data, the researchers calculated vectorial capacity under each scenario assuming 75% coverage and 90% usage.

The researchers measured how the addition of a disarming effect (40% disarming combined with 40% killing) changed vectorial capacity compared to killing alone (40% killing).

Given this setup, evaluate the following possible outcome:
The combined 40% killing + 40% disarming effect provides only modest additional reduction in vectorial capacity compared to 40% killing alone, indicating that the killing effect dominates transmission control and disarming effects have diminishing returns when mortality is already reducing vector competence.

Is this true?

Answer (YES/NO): YES